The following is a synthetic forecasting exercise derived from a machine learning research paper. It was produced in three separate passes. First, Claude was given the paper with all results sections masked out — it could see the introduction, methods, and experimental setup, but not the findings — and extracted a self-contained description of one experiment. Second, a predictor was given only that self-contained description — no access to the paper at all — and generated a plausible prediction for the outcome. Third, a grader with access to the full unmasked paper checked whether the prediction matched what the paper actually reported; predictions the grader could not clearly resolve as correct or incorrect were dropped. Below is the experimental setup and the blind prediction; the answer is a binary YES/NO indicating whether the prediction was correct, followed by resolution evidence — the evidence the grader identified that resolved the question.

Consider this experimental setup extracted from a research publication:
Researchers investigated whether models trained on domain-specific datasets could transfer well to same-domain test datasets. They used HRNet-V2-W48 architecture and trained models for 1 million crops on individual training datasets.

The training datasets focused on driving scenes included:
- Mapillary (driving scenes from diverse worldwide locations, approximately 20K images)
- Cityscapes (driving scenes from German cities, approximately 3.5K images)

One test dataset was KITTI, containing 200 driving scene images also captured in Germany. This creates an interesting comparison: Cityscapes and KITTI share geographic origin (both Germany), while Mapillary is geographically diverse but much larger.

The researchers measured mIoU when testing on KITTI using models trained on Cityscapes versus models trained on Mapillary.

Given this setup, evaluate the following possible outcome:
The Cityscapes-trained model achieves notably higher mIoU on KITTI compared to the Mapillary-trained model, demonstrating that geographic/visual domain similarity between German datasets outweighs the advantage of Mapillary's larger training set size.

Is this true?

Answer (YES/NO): NO